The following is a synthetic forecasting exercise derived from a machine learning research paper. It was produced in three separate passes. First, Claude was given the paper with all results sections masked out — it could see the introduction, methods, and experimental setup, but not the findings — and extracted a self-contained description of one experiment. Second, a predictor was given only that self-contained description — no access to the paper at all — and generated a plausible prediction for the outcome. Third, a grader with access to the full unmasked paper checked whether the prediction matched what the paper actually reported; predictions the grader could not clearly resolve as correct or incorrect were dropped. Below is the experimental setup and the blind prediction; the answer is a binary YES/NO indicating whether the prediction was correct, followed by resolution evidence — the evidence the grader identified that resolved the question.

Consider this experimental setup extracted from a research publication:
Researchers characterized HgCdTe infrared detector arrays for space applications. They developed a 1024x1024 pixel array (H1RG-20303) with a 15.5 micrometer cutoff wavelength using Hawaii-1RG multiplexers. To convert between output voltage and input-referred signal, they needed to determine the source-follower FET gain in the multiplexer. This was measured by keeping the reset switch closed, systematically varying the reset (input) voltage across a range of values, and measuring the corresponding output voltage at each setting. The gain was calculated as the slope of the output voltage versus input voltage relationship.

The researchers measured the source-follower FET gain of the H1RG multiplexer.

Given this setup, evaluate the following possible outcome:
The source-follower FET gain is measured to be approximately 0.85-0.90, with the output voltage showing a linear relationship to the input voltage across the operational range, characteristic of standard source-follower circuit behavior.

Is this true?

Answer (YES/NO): YES